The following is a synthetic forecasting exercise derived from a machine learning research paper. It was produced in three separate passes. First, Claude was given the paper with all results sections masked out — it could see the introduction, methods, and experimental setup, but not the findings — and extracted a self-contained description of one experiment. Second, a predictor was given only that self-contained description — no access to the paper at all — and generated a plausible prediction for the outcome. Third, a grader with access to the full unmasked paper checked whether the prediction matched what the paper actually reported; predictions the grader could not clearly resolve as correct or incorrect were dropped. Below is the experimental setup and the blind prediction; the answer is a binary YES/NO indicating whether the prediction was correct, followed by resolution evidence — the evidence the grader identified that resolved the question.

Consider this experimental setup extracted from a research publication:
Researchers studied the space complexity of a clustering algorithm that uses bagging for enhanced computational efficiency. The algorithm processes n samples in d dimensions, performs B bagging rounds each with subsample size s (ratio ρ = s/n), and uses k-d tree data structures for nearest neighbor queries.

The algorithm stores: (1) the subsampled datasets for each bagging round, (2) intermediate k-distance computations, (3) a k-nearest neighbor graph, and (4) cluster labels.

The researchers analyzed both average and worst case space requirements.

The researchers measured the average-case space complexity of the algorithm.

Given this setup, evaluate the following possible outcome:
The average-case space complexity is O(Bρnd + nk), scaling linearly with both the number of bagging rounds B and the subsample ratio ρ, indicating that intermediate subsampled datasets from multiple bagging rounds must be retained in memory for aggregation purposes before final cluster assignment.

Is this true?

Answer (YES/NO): NO